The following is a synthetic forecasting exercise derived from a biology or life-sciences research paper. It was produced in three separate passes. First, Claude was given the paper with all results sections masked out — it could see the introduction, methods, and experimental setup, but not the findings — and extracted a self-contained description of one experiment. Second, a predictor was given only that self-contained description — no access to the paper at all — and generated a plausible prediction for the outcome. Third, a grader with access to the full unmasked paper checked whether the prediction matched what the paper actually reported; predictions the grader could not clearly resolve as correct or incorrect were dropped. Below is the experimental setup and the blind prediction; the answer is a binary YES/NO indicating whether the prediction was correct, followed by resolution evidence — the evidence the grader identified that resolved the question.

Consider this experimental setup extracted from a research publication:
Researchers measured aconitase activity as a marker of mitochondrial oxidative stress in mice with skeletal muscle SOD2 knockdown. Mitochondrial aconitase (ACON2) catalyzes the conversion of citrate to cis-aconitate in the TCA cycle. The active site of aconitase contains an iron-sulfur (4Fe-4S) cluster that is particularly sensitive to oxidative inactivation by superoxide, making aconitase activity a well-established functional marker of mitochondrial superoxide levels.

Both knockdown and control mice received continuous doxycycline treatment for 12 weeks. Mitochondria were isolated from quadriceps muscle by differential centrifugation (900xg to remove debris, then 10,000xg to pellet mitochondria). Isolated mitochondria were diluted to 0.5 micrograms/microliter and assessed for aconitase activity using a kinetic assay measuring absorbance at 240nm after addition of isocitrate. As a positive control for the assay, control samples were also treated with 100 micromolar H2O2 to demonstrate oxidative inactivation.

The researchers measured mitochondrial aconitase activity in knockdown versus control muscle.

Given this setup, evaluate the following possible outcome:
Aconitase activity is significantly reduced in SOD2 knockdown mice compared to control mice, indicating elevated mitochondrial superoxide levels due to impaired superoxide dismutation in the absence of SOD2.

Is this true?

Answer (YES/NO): YES